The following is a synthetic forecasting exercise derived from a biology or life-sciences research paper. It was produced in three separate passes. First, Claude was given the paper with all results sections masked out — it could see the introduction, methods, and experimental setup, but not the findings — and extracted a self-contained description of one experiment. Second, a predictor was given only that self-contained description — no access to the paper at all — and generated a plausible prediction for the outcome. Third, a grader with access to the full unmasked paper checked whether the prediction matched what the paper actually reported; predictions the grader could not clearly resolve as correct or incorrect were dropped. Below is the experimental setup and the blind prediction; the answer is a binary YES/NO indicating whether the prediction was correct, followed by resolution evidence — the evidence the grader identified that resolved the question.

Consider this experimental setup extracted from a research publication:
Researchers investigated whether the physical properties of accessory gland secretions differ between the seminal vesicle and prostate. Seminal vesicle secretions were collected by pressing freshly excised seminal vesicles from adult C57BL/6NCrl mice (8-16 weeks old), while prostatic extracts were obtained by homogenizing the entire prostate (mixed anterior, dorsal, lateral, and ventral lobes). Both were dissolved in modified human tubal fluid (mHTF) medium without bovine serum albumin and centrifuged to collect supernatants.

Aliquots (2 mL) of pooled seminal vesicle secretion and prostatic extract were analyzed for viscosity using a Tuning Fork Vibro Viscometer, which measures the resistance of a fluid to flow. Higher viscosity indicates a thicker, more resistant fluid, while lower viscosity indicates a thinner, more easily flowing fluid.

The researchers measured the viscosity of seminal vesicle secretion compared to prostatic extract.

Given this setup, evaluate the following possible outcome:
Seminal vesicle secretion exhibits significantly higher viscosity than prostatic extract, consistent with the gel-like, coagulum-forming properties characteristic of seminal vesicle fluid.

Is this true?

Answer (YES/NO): NO